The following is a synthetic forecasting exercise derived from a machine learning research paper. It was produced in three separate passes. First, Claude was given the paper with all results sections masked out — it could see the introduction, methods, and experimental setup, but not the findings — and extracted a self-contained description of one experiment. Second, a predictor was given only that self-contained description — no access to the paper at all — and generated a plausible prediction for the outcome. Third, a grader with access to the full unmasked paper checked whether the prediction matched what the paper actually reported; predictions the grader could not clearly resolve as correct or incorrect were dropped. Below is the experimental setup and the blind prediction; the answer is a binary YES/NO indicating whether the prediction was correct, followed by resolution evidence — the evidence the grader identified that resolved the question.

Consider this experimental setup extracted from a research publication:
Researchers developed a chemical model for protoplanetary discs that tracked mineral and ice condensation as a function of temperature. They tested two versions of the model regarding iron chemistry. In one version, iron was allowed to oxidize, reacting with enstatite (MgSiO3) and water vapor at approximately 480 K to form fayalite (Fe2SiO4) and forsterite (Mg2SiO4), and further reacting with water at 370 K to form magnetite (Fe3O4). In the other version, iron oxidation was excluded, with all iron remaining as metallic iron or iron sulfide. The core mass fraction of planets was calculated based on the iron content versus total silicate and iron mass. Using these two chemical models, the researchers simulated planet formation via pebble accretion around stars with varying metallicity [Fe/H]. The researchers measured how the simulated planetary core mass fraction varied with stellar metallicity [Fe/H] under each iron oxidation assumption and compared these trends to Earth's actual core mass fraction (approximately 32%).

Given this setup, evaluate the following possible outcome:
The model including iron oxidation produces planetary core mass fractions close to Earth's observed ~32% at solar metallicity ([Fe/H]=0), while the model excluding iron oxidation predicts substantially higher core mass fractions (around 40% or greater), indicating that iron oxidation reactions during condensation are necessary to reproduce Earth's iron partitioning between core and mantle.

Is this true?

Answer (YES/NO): NO